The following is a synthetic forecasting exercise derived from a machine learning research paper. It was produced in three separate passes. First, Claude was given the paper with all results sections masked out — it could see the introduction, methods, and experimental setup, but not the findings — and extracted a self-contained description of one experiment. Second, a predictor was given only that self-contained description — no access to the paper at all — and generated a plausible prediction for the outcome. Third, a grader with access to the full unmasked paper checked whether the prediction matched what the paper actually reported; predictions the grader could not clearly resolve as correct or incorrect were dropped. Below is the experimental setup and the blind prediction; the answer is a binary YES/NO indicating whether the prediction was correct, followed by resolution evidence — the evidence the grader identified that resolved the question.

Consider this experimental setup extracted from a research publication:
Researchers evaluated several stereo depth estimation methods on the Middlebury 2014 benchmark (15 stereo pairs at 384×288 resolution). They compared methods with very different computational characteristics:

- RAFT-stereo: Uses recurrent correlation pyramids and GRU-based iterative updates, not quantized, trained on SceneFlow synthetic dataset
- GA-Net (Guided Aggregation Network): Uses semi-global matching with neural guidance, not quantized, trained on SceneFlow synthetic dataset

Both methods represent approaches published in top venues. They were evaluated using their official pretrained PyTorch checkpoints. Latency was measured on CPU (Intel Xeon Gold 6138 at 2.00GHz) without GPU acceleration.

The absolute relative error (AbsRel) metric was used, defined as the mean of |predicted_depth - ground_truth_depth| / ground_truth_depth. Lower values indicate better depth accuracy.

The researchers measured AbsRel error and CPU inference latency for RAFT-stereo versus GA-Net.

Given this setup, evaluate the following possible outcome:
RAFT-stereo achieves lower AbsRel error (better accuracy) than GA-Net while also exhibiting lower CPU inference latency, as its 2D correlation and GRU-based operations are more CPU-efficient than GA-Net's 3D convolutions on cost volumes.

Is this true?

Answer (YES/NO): NO